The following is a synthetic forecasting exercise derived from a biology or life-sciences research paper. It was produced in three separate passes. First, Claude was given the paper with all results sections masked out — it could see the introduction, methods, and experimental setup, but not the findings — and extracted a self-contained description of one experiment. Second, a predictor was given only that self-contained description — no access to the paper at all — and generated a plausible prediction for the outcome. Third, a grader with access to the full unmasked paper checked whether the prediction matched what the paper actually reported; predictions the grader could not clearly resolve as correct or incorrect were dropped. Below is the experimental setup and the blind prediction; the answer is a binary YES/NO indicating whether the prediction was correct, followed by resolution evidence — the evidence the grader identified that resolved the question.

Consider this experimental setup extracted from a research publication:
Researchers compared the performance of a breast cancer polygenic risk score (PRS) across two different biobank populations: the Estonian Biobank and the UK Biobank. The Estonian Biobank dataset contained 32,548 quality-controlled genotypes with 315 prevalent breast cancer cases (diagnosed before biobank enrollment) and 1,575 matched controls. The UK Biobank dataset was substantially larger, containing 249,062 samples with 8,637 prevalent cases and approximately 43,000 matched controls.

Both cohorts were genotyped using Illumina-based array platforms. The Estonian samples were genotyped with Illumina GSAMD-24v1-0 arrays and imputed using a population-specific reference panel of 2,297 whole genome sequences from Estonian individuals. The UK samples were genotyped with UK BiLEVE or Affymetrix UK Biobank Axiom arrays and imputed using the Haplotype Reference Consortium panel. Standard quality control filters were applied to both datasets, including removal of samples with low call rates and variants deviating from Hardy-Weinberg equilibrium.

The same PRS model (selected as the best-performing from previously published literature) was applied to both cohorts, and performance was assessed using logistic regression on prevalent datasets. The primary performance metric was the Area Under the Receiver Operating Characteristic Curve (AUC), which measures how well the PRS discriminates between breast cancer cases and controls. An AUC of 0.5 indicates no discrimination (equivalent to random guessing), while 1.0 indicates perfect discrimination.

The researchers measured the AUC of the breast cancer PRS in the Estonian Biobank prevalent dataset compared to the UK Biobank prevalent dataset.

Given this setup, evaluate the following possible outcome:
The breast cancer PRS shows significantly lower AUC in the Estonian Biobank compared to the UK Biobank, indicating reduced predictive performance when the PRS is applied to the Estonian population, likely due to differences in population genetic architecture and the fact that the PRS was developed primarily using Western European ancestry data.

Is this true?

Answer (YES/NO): NO